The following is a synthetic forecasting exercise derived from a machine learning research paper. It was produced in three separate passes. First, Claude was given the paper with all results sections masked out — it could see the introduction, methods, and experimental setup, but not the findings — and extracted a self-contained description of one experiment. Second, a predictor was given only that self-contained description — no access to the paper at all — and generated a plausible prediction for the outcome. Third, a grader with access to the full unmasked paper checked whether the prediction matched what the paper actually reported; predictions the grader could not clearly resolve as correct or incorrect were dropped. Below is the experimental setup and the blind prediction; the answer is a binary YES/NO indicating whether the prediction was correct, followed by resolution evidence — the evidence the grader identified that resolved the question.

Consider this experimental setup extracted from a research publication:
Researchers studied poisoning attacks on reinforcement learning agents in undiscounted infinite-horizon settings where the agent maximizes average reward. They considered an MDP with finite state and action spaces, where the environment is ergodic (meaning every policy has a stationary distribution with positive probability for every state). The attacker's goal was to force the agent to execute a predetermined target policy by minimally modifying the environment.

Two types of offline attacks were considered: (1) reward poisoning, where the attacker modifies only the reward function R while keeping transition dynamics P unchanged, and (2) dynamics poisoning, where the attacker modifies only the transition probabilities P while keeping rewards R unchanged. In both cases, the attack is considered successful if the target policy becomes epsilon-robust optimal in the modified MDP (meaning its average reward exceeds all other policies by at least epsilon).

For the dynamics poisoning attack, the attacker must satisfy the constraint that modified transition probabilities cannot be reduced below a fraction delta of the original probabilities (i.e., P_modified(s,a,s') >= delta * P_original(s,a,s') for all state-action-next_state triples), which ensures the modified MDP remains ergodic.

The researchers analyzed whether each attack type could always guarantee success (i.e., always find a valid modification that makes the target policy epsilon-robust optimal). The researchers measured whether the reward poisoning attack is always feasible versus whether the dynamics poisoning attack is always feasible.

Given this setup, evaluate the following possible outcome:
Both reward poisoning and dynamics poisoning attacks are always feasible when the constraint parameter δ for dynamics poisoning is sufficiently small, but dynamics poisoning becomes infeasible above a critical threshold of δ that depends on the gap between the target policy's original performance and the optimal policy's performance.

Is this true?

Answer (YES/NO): NO